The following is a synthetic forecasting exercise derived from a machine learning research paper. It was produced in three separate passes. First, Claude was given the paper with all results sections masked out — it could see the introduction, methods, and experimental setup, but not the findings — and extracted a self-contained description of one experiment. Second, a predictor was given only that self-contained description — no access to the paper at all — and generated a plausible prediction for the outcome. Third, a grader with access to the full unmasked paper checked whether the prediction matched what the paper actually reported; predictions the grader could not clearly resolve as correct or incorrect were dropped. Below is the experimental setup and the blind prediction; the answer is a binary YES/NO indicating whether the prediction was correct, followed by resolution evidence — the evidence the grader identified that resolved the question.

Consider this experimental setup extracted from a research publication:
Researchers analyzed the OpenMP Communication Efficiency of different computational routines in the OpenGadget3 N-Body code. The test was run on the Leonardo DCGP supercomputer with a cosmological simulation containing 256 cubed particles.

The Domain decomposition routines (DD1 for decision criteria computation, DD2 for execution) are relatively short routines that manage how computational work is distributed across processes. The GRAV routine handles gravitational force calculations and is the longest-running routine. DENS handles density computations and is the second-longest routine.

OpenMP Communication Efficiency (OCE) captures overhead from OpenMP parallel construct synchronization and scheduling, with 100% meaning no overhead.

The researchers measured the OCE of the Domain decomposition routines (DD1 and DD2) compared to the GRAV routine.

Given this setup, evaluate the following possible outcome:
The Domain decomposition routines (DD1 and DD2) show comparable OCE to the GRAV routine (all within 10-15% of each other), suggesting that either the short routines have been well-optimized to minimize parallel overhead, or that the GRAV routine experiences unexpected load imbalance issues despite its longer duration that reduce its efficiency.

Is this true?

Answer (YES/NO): NO